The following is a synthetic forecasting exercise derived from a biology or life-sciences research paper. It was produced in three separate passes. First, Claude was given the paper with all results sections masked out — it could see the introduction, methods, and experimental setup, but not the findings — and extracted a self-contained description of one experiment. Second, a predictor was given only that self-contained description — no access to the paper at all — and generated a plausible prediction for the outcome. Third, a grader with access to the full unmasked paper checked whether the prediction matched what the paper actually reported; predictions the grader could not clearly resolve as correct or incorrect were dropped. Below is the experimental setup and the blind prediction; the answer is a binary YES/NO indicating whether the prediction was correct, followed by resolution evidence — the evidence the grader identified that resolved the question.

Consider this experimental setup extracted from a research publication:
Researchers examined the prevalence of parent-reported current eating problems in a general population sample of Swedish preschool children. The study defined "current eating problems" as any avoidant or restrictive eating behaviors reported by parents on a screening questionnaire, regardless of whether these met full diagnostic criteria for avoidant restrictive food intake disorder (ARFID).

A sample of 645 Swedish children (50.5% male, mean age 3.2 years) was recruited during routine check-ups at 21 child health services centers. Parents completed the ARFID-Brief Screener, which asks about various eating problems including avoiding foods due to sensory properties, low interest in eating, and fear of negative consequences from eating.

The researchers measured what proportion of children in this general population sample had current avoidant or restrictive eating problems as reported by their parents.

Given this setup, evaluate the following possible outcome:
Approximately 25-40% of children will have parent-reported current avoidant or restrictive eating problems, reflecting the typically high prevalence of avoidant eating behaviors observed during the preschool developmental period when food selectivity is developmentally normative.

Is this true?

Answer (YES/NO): YES